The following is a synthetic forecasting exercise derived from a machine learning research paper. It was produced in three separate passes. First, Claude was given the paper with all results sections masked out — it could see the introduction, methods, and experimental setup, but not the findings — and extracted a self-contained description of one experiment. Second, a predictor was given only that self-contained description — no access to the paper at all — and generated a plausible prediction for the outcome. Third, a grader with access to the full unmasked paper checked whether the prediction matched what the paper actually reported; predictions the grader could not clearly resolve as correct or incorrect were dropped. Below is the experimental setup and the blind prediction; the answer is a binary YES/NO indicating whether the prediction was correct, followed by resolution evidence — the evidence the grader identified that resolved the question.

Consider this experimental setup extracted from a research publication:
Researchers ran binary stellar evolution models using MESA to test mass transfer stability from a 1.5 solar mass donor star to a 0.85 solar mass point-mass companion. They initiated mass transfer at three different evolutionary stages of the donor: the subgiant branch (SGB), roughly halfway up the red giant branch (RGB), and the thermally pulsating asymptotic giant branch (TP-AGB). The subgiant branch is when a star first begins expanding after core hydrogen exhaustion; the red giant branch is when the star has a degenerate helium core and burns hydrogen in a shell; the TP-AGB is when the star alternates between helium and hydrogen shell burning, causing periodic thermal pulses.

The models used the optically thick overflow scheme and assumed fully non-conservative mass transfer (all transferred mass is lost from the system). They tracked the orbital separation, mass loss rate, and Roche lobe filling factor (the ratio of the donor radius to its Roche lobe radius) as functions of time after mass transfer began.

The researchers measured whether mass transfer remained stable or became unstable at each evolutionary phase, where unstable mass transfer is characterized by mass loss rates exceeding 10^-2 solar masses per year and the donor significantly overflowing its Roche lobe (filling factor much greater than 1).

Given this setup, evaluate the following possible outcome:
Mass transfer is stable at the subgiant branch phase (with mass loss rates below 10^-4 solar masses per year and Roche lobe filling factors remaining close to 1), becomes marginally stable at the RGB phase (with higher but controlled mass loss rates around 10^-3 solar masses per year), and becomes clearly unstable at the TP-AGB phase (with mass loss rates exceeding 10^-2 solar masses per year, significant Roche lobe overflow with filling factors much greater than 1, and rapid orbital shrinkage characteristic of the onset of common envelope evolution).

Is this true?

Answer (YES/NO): NO